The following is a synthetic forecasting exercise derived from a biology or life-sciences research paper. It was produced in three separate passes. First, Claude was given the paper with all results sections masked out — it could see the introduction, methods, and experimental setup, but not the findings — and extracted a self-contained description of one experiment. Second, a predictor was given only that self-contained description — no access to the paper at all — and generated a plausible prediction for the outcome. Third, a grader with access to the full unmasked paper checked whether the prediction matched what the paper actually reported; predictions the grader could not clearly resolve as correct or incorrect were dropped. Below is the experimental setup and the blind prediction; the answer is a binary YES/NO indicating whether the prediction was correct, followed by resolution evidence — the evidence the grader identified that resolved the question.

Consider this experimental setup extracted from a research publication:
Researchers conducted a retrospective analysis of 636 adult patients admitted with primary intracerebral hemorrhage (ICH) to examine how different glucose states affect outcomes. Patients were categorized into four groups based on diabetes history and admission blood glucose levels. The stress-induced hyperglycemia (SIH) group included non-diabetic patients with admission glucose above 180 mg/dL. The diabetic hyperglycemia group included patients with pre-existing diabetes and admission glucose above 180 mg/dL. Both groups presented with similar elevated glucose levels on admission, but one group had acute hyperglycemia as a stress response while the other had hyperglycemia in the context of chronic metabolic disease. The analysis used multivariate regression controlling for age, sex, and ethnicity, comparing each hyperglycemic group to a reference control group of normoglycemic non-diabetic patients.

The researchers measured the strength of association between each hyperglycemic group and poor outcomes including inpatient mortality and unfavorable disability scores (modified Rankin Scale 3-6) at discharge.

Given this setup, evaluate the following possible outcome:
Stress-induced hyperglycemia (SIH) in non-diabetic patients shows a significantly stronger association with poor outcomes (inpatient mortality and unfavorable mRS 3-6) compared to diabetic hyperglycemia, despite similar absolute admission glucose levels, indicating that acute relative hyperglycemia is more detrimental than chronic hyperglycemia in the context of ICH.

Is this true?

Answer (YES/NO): YES